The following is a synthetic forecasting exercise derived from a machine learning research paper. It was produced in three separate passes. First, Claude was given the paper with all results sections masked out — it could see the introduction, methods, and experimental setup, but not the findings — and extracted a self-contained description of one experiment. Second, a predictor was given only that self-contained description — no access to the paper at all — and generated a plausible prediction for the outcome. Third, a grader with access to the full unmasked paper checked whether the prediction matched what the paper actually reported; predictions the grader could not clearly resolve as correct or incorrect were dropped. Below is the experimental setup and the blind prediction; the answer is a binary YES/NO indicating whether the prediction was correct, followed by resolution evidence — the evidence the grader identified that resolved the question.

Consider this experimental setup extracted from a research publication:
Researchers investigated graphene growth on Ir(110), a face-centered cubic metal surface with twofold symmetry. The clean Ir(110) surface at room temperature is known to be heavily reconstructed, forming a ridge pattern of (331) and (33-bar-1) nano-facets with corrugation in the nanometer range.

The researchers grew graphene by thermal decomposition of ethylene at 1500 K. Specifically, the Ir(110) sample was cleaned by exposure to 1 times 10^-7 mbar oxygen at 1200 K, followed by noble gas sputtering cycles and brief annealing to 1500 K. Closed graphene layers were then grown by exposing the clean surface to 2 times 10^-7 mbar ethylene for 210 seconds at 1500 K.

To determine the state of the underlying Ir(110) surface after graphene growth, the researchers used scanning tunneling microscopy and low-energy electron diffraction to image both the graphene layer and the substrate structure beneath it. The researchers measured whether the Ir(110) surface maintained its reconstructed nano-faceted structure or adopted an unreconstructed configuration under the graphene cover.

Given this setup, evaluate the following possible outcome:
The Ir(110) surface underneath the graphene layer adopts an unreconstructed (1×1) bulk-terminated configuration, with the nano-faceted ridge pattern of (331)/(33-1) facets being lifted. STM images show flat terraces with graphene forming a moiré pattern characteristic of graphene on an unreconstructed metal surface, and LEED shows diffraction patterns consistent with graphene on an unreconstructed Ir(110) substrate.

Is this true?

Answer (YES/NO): YES